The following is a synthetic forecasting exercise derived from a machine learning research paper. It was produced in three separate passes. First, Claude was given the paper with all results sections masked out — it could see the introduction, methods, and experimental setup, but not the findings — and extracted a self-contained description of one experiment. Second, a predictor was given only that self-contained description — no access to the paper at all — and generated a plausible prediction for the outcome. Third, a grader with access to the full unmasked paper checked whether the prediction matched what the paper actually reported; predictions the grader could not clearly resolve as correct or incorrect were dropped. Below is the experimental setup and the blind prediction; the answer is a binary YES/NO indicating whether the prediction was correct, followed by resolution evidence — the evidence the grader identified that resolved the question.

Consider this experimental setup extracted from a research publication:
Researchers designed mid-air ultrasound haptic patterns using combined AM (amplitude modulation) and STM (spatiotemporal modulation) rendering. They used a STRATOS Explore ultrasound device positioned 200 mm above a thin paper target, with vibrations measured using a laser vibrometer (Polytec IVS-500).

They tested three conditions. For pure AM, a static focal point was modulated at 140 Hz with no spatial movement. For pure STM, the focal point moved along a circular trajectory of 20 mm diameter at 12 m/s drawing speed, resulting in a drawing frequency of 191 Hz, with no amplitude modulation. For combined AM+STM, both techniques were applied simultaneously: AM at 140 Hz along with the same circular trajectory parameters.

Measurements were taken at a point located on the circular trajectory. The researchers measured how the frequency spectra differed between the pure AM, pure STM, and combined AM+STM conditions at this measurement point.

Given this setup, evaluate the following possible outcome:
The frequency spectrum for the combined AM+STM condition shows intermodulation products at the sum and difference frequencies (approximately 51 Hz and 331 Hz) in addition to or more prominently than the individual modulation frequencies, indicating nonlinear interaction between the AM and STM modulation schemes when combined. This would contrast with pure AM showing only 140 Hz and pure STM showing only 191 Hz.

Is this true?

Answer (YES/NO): NO